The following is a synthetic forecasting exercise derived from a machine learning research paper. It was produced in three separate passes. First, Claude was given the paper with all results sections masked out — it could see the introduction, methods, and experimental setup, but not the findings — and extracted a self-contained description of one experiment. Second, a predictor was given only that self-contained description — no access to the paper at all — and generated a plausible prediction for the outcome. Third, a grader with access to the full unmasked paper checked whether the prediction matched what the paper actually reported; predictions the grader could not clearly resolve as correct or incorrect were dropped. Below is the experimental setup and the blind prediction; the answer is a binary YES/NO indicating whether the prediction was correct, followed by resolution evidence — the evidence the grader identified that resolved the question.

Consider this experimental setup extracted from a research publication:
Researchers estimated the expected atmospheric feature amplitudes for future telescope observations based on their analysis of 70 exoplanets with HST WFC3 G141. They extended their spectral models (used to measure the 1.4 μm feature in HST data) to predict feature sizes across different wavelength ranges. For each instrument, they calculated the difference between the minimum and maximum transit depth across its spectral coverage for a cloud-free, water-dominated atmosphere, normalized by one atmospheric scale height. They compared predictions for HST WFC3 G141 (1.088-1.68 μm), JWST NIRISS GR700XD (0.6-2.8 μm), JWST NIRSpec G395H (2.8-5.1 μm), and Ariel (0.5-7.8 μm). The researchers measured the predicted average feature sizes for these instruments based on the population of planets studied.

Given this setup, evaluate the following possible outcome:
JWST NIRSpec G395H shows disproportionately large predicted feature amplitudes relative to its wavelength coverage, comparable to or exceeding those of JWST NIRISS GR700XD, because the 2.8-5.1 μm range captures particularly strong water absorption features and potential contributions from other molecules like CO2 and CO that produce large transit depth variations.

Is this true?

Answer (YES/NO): NO